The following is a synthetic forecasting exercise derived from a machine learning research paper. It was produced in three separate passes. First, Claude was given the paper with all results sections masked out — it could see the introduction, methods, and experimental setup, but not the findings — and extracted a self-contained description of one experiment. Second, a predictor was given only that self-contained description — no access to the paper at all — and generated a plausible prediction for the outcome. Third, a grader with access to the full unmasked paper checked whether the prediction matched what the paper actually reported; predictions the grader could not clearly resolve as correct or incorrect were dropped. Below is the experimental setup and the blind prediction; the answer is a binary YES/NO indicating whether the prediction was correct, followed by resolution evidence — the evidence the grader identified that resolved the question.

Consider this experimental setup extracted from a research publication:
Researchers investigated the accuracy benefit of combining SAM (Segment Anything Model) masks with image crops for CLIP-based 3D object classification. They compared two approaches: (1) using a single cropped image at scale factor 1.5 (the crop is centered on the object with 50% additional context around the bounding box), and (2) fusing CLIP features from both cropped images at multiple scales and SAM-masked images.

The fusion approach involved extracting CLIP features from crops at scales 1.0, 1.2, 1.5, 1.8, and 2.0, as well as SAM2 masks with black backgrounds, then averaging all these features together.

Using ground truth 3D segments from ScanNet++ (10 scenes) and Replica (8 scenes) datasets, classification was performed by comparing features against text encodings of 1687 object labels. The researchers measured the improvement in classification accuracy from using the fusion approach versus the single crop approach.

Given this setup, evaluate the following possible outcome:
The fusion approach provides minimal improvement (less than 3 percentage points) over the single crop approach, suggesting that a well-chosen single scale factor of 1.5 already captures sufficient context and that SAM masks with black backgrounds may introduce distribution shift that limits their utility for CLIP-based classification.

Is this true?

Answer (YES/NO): YES